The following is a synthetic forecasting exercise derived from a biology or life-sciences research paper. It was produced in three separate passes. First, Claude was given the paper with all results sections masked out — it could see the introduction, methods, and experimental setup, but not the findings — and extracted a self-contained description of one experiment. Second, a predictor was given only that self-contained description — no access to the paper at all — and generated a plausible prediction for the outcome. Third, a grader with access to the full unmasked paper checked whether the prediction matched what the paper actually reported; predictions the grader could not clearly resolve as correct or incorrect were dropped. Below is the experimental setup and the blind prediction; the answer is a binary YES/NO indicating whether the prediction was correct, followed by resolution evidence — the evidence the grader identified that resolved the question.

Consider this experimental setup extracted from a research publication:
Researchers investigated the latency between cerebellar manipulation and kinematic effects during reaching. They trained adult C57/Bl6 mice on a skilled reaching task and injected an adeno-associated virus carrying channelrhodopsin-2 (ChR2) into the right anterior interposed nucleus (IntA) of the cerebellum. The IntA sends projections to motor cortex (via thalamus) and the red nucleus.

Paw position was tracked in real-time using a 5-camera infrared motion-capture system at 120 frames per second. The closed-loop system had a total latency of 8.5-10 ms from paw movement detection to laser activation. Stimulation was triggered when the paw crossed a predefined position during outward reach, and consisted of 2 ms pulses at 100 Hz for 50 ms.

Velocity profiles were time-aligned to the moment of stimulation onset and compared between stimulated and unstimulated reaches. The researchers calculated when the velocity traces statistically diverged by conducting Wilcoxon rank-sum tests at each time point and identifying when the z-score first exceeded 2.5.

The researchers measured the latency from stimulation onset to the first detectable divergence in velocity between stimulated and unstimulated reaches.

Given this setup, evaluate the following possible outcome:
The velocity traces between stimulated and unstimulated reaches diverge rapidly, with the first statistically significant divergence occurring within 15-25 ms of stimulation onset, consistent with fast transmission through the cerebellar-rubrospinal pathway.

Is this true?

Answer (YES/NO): YES